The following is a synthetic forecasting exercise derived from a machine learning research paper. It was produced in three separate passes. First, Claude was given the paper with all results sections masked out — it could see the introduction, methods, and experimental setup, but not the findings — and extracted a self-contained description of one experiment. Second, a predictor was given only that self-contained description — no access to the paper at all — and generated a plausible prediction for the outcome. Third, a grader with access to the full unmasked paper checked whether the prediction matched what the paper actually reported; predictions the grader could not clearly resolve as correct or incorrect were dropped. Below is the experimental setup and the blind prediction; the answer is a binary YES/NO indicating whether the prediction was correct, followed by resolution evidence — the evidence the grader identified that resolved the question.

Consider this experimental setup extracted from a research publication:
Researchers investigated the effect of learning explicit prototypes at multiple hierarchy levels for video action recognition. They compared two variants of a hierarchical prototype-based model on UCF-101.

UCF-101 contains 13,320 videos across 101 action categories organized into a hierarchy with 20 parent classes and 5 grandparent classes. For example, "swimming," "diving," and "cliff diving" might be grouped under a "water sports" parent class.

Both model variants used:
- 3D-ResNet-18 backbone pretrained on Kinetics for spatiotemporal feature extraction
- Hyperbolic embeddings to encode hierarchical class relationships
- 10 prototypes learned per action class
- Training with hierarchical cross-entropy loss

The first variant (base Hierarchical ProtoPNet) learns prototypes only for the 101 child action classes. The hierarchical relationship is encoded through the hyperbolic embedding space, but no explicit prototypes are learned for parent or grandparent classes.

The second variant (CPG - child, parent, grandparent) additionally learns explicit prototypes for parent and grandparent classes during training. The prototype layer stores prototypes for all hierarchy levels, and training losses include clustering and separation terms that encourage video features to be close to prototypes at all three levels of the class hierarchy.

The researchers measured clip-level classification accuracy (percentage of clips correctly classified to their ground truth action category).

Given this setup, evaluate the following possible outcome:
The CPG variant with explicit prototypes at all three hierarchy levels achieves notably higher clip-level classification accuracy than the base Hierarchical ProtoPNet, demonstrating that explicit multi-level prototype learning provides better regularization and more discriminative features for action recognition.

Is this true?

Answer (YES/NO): NO